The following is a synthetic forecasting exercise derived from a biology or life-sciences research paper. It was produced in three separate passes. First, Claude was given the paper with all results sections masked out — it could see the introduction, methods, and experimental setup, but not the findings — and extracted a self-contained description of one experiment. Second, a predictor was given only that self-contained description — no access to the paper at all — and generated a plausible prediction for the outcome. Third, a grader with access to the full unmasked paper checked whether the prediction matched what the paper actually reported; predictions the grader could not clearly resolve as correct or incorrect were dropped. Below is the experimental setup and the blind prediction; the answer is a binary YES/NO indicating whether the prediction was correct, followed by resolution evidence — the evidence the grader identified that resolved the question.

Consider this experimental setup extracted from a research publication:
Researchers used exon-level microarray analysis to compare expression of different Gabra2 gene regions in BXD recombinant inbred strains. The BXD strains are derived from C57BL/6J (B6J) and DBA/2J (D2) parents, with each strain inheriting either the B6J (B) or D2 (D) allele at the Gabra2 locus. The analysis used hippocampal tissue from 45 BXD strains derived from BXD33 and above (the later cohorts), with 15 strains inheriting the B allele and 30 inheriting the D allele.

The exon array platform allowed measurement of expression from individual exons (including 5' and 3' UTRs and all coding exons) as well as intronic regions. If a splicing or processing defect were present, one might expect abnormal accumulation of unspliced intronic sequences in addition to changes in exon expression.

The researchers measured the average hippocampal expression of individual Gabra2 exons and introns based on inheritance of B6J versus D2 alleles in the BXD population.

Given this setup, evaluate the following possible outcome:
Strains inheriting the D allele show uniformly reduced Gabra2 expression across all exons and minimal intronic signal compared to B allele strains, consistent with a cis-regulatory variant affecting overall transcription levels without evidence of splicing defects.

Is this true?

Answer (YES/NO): NO